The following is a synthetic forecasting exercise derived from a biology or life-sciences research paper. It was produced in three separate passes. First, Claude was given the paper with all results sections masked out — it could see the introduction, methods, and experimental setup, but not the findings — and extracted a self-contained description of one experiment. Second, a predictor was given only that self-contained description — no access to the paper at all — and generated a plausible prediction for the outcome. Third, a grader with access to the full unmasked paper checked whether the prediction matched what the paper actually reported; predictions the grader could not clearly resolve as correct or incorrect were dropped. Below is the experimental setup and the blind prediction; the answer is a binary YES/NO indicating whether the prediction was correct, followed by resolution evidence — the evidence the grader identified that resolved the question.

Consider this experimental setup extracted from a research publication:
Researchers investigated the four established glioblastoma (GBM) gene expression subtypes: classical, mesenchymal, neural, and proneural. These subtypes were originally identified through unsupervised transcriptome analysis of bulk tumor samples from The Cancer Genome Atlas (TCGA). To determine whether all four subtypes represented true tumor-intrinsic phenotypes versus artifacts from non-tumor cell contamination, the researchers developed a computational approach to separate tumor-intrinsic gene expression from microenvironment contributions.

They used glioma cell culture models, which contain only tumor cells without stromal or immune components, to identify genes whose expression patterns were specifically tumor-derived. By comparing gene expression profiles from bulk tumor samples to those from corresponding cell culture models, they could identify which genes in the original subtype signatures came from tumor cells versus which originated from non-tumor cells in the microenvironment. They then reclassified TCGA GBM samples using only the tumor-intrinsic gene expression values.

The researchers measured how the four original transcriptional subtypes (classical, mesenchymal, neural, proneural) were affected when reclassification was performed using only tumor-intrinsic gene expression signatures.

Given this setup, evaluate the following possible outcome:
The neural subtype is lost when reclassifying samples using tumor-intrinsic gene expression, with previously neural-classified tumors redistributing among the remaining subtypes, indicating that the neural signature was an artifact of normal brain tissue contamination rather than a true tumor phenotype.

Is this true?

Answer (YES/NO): YES